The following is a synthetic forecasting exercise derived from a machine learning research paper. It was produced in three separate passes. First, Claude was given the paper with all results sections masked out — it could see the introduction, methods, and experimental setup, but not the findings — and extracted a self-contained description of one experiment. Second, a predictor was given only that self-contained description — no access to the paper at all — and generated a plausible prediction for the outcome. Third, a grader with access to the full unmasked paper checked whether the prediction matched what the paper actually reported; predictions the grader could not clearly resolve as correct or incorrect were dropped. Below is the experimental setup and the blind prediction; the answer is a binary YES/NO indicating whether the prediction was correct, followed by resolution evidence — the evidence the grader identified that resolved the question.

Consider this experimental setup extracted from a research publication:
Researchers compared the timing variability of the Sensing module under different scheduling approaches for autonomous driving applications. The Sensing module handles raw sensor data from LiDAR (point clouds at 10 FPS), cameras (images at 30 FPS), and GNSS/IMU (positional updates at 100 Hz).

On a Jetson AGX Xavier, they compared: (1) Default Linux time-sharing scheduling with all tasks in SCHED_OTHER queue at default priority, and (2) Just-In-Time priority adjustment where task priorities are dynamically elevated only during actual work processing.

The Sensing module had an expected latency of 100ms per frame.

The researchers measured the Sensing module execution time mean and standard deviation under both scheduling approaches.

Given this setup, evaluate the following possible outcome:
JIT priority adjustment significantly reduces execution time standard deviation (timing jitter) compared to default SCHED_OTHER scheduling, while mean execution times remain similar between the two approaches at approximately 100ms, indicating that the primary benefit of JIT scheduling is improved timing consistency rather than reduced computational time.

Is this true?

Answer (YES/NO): NO